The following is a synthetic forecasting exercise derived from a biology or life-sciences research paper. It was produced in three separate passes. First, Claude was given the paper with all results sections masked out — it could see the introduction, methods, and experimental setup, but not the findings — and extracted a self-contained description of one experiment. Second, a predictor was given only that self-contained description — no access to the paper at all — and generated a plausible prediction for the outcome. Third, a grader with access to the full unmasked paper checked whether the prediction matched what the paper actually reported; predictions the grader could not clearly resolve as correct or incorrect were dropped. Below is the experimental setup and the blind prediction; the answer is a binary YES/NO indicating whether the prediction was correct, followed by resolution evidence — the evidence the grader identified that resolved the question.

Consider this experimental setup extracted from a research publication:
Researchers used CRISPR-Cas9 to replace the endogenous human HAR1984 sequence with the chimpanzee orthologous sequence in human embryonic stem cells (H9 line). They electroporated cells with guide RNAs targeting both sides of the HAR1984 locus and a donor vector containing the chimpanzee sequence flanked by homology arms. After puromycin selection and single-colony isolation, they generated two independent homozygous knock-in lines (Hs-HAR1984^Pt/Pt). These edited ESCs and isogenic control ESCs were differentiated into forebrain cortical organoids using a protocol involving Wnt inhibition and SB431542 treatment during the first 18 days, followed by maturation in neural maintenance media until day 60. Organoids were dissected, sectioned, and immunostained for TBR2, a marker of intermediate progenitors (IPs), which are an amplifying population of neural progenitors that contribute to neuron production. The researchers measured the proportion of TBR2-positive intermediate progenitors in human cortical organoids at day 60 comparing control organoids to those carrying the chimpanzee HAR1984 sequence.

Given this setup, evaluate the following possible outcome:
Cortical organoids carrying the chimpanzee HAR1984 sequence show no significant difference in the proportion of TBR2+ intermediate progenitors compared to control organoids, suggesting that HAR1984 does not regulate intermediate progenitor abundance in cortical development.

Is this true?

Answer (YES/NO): NO